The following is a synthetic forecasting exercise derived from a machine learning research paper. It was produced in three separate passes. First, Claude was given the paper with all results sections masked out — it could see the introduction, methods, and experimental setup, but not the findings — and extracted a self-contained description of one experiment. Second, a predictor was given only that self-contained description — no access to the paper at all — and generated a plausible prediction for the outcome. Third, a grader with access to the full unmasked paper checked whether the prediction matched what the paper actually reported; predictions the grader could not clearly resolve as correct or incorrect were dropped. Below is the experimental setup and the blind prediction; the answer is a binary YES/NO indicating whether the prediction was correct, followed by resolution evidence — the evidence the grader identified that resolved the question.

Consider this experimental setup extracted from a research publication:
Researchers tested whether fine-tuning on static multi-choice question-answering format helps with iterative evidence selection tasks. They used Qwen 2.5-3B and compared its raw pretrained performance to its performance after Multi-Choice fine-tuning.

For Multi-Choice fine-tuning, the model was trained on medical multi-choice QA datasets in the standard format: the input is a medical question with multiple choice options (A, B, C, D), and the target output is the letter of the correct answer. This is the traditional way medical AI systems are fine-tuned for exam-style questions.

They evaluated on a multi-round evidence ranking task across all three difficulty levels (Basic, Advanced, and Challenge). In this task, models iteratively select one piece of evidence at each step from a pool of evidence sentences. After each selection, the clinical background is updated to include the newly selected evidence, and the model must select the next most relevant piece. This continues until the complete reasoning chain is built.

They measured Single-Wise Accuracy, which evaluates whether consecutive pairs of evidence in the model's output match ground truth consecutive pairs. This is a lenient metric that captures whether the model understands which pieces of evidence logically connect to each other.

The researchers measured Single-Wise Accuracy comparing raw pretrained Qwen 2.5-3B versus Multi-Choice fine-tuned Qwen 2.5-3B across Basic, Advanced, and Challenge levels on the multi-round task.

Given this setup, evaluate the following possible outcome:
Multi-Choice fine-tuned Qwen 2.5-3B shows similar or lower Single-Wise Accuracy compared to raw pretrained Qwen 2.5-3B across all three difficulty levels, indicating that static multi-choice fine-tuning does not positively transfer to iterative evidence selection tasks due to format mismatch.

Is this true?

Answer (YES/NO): YES